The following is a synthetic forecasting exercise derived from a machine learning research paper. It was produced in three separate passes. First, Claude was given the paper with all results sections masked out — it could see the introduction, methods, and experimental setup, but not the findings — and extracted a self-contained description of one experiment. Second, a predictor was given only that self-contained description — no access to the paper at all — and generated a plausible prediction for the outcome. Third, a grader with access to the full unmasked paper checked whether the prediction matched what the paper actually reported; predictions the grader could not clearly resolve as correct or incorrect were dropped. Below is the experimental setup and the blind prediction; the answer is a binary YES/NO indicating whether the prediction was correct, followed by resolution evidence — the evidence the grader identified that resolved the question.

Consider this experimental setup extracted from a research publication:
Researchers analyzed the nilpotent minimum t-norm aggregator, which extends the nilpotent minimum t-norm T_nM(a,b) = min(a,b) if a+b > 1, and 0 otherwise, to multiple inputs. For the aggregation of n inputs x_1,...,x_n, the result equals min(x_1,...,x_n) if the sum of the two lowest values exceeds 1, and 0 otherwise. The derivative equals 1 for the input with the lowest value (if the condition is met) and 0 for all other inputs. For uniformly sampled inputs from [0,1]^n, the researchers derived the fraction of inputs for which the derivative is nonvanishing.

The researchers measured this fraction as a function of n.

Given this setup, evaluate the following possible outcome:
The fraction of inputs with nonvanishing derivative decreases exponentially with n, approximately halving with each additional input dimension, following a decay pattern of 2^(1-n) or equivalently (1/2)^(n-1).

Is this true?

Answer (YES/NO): YES